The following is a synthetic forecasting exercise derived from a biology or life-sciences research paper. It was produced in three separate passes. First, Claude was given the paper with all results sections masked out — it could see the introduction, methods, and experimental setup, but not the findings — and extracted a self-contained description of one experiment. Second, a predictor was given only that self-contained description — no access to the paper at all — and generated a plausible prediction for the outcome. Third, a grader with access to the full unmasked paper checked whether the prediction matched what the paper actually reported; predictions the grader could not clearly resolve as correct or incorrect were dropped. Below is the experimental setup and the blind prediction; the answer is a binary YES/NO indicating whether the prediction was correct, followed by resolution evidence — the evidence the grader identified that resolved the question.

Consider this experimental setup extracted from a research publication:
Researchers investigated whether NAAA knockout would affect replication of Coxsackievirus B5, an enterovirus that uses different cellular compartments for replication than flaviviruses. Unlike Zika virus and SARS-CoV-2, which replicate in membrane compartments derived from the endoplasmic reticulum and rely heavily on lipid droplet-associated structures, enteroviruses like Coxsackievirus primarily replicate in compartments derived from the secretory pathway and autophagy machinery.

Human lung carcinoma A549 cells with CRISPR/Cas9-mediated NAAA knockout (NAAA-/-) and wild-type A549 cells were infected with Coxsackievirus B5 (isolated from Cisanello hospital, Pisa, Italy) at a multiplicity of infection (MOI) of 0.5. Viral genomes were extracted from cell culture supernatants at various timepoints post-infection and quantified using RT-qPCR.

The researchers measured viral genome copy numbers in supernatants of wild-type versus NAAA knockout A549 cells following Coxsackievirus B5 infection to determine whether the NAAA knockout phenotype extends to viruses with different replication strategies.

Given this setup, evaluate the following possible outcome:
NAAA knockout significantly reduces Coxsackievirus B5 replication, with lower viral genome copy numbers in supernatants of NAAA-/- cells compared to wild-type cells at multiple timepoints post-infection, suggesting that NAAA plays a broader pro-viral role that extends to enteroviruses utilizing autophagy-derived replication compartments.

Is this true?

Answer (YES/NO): NO